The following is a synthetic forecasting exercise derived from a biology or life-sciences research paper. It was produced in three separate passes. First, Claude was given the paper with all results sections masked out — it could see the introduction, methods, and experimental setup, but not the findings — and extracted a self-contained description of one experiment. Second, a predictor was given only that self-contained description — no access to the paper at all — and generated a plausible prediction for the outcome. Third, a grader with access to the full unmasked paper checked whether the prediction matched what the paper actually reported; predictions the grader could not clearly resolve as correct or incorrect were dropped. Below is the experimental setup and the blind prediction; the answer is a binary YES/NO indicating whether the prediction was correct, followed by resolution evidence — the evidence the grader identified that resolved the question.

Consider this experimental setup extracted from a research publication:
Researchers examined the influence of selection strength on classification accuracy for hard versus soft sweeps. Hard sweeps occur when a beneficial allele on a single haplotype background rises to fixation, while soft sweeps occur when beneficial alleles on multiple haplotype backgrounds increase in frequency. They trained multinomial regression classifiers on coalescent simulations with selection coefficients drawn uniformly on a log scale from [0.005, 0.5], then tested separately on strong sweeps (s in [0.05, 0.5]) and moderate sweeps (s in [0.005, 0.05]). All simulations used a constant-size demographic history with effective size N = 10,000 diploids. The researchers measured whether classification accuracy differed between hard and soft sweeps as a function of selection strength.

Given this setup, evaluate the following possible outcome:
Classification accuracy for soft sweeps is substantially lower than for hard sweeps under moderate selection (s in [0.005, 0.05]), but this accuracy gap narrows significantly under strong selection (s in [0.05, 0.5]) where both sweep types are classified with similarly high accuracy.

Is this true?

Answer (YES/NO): NO